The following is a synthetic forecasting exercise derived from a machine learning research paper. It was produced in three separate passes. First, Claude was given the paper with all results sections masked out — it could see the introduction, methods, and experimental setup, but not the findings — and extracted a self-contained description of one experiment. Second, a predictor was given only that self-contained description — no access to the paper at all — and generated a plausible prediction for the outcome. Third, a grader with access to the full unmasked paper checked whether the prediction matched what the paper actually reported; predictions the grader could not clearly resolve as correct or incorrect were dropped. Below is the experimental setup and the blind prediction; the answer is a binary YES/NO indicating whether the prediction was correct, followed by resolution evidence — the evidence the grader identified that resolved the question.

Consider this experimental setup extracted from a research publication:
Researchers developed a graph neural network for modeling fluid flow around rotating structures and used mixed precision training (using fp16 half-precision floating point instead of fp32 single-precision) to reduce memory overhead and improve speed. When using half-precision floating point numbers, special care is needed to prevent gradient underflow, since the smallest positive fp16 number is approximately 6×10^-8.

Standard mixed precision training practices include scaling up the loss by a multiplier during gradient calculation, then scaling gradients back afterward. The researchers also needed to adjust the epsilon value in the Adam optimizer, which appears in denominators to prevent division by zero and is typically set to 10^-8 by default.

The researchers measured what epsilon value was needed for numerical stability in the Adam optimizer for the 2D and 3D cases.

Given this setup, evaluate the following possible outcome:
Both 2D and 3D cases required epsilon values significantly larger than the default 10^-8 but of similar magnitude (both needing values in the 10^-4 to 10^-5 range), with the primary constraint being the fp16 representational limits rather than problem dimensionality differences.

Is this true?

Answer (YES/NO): NO